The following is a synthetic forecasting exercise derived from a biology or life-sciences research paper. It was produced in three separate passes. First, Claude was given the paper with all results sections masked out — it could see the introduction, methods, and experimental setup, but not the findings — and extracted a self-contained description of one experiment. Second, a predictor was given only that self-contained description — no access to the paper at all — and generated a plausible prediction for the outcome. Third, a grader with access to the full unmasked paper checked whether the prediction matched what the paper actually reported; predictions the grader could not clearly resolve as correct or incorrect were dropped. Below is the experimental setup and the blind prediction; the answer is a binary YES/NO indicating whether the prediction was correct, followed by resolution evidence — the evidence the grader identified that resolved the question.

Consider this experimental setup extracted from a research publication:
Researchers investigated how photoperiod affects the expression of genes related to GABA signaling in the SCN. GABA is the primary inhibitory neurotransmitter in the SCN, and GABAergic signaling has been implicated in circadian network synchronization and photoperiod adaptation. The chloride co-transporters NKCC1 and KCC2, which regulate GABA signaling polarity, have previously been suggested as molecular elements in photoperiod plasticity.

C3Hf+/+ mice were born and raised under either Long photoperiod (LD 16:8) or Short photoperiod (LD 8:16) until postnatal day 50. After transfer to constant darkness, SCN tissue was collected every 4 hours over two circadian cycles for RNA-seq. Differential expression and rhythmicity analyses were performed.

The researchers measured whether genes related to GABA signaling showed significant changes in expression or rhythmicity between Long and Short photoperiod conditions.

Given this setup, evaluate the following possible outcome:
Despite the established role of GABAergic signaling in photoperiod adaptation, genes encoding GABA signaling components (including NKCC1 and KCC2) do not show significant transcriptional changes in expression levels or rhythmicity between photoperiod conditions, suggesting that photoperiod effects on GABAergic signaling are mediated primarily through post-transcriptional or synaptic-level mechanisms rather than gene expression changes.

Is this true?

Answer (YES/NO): NO